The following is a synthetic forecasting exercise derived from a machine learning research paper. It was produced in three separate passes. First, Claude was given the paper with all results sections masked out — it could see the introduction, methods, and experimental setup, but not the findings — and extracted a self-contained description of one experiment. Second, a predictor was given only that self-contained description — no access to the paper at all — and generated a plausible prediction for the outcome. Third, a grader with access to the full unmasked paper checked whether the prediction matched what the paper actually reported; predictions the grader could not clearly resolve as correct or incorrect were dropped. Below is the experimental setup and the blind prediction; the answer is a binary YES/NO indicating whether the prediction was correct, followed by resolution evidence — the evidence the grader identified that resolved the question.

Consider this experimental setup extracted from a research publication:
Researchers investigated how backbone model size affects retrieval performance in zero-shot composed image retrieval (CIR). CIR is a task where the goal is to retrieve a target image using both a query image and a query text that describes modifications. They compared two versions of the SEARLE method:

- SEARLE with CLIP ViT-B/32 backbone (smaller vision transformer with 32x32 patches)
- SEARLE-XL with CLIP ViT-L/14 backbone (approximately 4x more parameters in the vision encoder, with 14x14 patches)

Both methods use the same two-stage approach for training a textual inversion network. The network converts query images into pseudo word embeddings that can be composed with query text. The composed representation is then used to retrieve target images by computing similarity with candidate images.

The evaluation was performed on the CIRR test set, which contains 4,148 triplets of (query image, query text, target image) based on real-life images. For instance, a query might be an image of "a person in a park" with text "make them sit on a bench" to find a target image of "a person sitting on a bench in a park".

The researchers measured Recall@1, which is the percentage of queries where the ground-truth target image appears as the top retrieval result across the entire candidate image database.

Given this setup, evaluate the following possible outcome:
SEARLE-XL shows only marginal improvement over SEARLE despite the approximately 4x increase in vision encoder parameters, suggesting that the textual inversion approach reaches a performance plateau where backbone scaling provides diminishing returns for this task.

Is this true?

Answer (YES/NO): YES